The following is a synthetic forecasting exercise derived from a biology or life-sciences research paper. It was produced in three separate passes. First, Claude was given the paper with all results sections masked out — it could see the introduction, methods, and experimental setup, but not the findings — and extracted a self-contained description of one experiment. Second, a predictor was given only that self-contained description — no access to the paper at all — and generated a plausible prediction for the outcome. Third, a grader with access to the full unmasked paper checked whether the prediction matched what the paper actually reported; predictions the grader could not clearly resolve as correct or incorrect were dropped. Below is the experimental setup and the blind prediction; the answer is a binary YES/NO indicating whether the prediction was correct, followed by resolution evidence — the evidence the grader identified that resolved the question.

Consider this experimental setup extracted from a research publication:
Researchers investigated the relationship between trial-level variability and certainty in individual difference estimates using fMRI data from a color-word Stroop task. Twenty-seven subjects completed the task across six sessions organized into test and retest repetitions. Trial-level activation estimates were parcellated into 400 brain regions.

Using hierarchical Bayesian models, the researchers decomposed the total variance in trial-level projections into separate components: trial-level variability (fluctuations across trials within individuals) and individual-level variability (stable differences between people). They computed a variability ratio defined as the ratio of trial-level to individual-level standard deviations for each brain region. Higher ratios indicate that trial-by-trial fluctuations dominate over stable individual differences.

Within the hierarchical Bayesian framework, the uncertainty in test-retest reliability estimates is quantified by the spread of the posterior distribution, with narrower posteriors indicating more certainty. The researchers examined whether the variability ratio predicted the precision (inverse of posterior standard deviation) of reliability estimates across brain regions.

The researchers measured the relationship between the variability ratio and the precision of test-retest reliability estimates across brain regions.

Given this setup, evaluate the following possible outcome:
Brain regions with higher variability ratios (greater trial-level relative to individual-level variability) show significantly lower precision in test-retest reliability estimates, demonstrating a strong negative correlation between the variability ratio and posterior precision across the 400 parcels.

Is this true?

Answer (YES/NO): YES